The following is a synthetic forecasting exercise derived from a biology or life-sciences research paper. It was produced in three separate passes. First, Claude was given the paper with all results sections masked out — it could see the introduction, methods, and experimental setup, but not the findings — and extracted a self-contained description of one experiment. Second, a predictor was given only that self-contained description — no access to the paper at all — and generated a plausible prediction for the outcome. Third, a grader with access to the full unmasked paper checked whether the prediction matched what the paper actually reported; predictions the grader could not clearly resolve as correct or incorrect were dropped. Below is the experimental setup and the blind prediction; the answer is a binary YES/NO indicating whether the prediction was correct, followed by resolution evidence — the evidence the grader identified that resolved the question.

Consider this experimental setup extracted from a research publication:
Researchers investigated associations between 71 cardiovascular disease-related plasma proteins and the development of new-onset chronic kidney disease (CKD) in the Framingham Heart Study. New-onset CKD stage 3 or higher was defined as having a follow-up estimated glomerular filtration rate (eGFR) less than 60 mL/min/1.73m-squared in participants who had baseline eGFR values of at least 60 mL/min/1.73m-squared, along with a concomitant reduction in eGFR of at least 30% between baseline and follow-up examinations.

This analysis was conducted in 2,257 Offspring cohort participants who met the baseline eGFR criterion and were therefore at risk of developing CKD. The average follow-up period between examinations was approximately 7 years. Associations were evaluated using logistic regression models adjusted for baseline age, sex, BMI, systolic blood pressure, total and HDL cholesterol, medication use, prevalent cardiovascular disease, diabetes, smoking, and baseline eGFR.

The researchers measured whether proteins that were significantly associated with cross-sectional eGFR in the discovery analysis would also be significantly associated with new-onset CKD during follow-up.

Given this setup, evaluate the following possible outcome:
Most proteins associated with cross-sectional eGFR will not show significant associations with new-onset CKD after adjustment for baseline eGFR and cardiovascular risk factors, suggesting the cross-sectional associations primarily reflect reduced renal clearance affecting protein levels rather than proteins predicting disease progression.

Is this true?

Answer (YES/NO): YES